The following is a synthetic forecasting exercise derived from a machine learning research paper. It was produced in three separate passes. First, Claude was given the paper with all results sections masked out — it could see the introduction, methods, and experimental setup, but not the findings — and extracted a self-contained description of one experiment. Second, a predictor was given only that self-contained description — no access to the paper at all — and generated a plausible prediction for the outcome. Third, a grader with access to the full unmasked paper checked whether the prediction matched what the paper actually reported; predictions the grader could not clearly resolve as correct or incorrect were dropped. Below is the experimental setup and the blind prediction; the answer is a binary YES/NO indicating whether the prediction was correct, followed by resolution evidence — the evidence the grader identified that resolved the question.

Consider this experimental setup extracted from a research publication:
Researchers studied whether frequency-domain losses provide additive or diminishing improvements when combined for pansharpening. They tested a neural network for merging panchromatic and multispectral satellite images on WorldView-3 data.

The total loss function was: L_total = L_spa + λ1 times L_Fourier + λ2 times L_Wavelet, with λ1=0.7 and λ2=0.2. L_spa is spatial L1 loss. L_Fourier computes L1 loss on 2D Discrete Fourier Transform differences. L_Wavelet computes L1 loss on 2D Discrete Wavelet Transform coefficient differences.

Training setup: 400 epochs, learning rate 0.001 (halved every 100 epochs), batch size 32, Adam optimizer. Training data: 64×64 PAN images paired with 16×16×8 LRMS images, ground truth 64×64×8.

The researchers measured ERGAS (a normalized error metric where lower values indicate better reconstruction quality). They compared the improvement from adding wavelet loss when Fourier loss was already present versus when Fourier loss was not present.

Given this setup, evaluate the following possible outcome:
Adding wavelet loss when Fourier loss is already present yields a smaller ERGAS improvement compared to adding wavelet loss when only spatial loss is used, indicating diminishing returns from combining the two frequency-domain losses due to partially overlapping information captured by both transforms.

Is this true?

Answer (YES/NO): YES